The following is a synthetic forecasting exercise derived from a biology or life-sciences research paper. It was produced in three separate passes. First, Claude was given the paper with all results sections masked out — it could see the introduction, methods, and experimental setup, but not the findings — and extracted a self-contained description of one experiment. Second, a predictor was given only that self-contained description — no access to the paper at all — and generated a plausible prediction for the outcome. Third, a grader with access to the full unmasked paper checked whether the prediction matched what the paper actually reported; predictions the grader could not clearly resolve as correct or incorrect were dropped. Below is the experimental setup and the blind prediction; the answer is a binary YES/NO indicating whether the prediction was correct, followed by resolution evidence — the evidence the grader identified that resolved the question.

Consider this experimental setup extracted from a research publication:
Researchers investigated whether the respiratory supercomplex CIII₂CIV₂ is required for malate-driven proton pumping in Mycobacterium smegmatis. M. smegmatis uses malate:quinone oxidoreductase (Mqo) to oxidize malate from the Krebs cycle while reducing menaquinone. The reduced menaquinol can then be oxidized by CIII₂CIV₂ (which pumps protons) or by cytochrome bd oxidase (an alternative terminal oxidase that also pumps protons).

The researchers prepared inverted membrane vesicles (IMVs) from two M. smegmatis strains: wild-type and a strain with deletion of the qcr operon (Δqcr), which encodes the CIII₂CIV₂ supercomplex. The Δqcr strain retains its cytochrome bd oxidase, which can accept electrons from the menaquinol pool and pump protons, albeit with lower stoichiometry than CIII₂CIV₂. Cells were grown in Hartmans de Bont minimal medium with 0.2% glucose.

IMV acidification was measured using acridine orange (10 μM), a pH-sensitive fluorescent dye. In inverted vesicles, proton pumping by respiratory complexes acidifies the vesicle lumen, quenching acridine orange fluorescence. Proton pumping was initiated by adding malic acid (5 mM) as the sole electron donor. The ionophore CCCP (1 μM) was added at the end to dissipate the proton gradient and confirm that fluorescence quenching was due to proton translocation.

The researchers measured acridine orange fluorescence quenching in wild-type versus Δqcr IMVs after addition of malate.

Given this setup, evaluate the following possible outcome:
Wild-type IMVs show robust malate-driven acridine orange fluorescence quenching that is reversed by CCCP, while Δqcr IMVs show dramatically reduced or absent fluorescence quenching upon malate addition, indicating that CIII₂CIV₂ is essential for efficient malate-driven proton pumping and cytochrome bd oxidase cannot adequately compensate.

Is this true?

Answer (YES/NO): YES